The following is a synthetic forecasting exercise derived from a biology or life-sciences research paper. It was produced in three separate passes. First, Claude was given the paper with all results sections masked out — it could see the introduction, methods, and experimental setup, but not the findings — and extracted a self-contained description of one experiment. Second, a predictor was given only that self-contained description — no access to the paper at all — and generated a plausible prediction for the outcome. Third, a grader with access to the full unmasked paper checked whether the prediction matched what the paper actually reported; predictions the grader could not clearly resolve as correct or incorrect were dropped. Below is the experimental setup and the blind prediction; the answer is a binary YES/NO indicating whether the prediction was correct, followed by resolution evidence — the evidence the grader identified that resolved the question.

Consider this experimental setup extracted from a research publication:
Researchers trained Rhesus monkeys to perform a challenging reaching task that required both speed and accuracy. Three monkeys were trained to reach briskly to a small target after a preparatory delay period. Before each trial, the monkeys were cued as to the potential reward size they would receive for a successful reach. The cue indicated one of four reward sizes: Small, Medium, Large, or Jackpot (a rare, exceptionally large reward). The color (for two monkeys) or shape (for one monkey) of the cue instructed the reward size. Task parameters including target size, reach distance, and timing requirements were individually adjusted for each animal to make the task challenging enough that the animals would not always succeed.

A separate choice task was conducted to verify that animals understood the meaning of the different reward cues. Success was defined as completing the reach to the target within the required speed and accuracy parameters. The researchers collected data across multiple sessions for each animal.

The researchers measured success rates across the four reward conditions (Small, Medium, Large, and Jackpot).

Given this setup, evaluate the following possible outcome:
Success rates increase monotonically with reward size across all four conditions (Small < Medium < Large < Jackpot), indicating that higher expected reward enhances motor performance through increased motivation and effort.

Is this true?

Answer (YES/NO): NO